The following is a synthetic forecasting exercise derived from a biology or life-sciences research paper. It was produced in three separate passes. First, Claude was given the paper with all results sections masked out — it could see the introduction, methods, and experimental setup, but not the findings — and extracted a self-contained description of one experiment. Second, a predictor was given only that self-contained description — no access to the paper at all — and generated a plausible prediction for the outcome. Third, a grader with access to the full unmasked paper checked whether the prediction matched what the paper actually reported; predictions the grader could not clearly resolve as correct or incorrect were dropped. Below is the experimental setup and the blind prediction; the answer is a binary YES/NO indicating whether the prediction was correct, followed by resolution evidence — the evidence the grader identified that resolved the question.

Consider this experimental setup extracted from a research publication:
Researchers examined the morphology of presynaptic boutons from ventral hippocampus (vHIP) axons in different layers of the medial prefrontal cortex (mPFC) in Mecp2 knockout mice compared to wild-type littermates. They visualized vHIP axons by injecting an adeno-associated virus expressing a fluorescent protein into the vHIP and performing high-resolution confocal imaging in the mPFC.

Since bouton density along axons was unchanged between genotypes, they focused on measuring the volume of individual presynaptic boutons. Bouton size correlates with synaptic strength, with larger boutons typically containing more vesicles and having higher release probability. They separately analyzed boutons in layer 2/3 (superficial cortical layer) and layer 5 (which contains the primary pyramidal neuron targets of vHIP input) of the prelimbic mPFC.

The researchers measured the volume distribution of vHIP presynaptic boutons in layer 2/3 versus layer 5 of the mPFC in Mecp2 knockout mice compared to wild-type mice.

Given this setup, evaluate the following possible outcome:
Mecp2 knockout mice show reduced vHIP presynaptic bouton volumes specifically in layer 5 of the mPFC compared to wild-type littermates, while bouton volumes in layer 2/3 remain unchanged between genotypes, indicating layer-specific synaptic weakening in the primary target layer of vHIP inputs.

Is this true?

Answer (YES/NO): NO